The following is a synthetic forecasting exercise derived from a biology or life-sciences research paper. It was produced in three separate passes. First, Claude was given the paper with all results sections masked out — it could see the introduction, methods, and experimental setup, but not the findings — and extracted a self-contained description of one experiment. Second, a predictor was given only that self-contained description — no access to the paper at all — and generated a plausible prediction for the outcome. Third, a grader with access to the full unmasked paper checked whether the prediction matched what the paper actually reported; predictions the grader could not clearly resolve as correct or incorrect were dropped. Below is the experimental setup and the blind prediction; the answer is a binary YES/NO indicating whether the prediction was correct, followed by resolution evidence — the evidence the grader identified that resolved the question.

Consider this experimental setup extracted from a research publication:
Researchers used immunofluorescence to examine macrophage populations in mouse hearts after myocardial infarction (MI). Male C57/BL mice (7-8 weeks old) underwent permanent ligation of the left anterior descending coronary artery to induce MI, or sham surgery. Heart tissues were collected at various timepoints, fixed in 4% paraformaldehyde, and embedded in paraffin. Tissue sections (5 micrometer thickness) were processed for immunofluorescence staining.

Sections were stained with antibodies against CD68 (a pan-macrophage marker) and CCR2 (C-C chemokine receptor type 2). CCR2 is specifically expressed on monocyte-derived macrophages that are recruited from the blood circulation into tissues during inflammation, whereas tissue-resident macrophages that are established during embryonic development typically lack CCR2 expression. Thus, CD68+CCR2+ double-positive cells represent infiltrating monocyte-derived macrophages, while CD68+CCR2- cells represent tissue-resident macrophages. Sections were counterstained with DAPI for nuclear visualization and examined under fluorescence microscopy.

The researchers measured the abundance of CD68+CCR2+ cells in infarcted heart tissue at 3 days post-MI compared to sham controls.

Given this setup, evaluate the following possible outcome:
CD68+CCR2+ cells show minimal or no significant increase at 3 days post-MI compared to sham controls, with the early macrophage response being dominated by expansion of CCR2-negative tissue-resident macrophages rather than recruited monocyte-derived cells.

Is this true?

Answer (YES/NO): NO